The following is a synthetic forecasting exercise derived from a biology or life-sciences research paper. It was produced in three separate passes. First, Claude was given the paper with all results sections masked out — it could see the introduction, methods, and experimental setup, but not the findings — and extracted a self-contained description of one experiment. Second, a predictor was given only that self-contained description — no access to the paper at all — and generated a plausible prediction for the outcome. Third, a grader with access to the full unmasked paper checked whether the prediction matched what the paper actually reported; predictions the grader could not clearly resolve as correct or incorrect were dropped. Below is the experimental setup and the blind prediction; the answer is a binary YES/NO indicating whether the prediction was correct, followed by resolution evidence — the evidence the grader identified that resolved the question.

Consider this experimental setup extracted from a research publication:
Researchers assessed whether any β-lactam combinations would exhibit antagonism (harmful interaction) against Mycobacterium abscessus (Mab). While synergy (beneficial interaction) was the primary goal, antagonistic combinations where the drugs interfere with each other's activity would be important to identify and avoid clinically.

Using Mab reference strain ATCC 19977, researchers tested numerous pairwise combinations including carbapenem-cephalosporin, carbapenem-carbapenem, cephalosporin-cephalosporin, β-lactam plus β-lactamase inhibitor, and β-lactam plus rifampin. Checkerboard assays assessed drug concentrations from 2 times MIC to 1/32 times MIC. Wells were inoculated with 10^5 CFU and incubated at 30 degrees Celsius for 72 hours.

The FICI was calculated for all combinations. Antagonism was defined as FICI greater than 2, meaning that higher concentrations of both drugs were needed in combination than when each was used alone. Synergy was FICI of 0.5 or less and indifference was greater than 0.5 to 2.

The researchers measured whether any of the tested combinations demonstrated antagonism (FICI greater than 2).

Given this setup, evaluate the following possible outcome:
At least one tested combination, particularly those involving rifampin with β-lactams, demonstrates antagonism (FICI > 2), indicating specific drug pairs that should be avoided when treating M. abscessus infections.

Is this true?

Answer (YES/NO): NO